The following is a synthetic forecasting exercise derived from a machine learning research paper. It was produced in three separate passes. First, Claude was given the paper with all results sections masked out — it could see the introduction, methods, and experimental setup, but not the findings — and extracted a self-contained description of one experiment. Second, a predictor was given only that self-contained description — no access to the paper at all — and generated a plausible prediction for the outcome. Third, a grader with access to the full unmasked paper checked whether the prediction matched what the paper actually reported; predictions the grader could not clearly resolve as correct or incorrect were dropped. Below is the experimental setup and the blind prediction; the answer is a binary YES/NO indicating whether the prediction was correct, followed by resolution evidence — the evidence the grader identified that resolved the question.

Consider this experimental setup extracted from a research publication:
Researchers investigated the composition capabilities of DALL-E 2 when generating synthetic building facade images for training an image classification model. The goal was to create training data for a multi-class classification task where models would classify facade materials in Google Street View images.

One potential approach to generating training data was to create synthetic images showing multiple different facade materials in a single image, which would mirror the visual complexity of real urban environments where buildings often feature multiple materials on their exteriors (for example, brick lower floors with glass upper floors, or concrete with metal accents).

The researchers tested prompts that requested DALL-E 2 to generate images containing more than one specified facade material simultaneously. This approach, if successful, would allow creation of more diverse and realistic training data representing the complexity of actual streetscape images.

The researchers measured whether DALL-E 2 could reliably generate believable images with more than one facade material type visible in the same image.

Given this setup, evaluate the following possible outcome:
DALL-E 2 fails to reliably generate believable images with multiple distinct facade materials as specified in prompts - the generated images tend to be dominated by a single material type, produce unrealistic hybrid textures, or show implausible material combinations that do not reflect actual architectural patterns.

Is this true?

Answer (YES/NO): YES